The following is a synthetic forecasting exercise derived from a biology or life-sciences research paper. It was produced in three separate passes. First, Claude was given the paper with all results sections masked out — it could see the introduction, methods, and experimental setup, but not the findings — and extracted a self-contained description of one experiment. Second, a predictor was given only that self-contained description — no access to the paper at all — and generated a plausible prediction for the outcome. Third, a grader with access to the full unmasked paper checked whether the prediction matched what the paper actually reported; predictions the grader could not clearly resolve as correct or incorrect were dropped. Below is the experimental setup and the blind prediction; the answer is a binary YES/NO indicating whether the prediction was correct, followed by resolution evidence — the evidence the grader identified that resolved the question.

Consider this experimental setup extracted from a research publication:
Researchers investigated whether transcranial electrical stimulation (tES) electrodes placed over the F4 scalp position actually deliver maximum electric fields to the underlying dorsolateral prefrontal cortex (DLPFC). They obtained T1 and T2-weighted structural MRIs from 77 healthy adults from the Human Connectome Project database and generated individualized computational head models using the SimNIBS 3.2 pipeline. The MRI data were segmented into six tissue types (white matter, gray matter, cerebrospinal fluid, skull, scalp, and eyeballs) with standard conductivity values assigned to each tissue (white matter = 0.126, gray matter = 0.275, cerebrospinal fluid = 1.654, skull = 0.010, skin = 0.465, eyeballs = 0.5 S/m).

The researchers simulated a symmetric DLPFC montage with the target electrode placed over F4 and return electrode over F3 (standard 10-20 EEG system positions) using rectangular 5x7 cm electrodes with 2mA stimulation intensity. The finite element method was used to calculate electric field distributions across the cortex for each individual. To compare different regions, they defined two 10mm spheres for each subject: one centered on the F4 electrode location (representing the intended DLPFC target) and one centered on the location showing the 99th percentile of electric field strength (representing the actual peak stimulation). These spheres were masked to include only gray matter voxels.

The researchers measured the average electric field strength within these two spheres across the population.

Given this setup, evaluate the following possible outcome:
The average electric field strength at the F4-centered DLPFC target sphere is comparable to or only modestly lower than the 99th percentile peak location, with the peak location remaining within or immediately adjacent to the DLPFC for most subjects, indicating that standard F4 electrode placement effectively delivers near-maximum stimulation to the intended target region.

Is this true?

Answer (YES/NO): NO